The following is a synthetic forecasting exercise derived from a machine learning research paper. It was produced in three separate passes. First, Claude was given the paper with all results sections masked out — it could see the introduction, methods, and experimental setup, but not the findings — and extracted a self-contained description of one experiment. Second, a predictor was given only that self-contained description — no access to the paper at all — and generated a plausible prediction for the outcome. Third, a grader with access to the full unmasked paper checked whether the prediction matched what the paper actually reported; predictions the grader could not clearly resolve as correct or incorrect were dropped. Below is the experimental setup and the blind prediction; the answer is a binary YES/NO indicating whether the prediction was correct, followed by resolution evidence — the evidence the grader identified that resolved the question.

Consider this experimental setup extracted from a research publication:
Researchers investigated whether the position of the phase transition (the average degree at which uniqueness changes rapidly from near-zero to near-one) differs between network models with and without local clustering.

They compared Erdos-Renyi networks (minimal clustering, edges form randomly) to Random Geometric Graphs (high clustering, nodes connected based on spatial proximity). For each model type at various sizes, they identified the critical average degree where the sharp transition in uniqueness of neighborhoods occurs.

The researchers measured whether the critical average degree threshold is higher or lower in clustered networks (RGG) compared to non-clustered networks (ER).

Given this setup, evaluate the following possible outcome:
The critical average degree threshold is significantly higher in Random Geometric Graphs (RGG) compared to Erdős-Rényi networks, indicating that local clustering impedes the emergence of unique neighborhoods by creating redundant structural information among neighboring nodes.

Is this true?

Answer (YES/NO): NO